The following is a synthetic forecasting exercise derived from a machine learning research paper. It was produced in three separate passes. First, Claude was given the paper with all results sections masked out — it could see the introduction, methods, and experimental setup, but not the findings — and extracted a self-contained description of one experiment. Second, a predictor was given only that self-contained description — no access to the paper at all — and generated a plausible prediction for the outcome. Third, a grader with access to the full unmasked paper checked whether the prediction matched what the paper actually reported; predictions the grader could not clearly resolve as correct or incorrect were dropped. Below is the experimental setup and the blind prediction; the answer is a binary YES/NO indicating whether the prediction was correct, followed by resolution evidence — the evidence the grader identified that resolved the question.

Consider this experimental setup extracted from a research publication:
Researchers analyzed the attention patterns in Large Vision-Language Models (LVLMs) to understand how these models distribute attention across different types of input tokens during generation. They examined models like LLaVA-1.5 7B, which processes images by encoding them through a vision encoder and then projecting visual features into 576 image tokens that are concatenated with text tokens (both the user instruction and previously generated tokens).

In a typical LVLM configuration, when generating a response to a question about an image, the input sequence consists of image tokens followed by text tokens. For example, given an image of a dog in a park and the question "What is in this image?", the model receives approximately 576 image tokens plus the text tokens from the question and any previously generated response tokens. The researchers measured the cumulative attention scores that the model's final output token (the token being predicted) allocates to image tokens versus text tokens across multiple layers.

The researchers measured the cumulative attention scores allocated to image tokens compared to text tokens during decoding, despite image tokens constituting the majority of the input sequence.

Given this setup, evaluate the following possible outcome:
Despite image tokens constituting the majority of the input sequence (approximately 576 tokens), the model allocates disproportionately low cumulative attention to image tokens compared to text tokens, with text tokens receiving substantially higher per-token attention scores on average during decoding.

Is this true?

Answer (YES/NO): YES